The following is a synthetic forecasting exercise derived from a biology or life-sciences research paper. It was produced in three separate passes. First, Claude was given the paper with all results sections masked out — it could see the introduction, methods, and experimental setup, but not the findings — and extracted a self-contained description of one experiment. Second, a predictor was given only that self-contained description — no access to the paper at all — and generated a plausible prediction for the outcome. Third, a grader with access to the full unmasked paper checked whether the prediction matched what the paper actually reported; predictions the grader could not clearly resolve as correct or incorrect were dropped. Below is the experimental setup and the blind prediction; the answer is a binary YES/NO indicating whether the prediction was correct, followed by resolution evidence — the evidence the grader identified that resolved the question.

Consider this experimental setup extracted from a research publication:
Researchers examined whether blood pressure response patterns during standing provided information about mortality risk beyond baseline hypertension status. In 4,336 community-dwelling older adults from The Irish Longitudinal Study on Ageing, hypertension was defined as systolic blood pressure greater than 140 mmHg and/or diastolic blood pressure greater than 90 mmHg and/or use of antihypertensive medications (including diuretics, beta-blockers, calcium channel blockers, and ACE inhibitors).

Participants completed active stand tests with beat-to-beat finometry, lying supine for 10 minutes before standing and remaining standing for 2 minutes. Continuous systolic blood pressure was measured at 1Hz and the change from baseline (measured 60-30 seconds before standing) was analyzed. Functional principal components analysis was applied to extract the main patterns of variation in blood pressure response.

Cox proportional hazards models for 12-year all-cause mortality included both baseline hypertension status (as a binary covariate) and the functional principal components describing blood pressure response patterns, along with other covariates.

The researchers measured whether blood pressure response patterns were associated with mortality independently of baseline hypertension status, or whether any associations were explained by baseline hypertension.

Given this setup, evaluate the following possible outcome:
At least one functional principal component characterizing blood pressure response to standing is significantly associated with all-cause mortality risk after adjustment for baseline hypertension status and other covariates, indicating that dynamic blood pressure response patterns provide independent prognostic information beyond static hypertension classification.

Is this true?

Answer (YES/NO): YES